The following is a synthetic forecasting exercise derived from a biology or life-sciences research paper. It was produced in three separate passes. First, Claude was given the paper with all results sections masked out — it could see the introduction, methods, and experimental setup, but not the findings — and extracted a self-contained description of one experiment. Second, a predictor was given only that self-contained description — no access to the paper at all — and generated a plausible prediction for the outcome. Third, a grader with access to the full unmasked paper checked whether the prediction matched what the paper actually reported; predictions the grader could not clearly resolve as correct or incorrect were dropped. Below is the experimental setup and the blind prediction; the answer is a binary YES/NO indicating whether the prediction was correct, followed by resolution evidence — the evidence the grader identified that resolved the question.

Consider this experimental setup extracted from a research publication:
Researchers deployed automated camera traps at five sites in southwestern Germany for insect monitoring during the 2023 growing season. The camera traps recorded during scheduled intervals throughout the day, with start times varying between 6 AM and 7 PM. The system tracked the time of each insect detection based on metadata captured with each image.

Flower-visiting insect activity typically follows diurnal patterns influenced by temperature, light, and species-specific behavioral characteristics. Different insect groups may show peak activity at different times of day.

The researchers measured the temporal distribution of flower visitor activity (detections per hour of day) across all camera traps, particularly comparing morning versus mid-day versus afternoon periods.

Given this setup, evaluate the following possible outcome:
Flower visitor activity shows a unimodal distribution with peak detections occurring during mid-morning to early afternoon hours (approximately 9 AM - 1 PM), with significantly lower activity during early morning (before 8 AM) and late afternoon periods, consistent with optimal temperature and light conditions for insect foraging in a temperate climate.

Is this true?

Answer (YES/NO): NO